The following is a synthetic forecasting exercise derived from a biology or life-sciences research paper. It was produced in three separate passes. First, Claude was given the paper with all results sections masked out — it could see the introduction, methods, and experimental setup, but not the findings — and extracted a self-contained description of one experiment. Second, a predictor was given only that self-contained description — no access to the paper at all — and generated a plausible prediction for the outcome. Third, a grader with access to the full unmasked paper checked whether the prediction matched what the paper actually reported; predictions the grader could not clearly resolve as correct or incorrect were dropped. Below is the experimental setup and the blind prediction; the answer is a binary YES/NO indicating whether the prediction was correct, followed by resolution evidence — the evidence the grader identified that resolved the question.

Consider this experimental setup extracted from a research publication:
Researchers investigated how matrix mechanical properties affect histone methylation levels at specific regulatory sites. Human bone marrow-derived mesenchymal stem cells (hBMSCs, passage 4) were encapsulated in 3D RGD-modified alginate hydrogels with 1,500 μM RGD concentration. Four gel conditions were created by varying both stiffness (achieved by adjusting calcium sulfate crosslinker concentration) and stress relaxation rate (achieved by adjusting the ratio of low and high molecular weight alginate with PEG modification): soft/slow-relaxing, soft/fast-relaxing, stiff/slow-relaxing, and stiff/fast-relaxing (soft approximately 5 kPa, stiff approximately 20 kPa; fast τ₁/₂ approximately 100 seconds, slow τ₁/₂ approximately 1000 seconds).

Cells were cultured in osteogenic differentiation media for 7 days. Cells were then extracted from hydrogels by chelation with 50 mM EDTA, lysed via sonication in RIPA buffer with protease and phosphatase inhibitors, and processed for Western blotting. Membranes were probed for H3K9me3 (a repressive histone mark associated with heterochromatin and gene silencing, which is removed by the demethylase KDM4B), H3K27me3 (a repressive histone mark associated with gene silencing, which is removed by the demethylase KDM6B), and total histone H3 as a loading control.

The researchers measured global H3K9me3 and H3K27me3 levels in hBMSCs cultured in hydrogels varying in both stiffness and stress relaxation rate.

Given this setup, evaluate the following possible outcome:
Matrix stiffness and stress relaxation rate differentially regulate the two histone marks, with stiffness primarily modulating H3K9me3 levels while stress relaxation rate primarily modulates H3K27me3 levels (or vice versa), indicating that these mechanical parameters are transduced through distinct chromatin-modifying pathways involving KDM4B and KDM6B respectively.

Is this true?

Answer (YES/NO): NO